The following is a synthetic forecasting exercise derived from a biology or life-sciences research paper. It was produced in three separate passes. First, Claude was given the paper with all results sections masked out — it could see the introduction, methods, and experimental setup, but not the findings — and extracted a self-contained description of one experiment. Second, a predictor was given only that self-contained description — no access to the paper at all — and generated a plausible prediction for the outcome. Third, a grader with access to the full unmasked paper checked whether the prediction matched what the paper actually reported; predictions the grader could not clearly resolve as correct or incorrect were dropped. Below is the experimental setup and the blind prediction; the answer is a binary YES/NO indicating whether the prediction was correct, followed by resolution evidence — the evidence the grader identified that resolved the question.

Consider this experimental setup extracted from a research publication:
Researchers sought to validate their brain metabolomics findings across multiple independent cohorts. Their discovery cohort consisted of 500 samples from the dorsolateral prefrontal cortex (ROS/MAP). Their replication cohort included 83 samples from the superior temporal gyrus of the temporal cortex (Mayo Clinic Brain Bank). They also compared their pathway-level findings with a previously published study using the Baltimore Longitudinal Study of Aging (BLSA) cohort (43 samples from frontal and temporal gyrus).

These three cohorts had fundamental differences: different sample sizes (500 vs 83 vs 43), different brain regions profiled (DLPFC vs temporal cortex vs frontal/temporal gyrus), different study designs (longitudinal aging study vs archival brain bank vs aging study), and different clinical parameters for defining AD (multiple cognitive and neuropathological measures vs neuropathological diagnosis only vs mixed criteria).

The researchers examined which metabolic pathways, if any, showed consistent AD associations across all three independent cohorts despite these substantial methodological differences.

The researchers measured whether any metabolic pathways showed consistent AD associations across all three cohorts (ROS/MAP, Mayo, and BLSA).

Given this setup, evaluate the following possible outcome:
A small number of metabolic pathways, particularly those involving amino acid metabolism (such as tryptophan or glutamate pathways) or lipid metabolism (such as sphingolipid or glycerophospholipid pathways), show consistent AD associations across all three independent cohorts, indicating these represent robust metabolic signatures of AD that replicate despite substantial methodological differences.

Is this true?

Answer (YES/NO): NO